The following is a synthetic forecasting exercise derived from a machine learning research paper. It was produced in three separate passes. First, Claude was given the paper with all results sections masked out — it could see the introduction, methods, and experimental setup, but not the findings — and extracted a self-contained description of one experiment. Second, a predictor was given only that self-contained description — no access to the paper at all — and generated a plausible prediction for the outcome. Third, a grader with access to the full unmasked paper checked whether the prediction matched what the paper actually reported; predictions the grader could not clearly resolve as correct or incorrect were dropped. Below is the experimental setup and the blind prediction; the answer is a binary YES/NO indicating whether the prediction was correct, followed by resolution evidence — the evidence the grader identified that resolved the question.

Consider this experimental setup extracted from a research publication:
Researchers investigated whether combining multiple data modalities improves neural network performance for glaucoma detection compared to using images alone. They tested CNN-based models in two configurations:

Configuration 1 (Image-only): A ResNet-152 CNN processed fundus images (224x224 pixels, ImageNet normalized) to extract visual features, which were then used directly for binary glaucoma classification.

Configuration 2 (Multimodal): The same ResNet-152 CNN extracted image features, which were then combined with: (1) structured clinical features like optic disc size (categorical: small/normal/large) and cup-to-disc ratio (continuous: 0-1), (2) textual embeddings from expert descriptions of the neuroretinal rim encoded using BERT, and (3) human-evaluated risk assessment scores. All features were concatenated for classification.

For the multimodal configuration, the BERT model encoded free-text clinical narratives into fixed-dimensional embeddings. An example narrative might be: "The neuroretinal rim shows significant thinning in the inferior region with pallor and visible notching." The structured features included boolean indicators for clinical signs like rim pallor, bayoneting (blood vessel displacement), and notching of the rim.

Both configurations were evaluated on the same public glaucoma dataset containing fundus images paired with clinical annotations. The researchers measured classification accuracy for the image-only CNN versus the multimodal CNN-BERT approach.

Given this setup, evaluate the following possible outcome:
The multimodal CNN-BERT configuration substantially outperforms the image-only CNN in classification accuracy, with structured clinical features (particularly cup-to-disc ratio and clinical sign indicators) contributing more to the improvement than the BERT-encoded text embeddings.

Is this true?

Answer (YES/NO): NO